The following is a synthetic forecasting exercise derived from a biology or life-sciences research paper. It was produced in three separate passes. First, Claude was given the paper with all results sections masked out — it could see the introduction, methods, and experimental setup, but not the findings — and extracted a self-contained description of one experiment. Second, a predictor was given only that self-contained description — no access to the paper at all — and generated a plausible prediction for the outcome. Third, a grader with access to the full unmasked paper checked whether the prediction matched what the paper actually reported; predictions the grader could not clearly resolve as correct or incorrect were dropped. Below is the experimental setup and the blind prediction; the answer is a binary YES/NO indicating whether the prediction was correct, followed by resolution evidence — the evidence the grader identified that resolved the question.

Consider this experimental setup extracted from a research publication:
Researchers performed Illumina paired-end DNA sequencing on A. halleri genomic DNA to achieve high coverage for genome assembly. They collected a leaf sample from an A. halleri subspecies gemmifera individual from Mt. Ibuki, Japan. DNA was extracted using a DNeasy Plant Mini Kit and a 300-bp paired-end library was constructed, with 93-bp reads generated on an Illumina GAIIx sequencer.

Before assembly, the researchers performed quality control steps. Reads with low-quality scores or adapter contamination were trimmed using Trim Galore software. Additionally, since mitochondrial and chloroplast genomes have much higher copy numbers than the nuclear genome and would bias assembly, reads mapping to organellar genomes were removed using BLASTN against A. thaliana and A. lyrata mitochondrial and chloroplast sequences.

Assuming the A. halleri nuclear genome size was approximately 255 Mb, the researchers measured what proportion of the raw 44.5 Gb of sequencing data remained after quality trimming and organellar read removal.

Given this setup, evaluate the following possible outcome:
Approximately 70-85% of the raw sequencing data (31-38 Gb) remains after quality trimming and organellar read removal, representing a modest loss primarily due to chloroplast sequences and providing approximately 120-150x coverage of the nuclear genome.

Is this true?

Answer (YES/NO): YES